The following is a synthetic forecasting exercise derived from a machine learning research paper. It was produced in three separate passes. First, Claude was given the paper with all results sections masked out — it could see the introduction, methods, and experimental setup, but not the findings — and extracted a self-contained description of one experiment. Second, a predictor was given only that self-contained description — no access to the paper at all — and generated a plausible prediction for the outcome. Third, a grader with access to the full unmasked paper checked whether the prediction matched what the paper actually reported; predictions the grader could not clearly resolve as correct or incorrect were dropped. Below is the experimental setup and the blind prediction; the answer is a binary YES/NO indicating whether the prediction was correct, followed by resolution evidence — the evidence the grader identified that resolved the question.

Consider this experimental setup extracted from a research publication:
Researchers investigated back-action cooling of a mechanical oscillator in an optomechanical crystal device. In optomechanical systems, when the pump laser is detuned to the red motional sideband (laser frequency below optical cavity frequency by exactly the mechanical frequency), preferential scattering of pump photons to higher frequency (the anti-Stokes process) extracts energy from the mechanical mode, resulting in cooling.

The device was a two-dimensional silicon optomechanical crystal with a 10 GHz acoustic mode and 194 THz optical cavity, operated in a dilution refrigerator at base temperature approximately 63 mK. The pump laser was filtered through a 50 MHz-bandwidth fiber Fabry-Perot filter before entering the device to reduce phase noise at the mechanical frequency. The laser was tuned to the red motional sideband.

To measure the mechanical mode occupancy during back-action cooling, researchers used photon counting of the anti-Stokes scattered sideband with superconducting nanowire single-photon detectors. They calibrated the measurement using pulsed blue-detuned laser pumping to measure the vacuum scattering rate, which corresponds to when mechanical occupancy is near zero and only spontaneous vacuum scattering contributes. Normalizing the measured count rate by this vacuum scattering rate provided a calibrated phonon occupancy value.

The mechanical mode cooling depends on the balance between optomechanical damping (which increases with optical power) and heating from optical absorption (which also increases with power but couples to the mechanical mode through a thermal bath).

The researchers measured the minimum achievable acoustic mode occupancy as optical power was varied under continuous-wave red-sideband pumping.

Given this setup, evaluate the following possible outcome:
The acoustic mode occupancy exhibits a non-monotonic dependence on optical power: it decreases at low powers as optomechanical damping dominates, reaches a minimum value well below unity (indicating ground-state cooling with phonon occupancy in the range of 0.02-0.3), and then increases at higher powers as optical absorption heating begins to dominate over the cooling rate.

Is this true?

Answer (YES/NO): NO